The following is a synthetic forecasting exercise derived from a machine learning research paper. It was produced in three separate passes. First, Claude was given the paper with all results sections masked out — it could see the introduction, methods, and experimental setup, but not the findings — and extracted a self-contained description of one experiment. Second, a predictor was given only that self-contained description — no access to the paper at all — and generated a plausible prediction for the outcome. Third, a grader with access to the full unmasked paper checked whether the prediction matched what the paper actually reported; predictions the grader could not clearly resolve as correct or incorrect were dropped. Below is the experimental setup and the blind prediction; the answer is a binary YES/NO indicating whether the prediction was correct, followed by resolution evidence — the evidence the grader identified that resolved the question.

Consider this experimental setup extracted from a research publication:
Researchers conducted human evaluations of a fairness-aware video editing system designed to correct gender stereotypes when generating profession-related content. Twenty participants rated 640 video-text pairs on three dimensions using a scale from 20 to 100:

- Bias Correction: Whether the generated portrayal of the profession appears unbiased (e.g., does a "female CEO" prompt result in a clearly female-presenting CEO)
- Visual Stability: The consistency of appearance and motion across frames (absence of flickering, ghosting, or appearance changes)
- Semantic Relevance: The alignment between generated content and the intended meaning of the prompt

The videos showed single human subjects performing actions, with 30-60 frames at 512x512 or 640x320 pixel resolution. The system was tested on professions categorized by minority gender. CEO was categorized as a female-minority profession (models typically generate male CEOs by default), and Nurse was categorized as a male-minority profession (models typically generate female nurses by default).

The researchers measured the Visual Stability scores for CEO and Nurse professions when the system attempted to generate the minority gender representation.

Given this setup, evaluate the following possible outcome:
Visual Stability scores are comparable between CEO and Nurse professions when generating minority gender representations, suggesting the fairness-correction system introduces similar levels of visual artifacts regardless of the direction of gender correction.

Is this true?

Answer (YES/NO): NO